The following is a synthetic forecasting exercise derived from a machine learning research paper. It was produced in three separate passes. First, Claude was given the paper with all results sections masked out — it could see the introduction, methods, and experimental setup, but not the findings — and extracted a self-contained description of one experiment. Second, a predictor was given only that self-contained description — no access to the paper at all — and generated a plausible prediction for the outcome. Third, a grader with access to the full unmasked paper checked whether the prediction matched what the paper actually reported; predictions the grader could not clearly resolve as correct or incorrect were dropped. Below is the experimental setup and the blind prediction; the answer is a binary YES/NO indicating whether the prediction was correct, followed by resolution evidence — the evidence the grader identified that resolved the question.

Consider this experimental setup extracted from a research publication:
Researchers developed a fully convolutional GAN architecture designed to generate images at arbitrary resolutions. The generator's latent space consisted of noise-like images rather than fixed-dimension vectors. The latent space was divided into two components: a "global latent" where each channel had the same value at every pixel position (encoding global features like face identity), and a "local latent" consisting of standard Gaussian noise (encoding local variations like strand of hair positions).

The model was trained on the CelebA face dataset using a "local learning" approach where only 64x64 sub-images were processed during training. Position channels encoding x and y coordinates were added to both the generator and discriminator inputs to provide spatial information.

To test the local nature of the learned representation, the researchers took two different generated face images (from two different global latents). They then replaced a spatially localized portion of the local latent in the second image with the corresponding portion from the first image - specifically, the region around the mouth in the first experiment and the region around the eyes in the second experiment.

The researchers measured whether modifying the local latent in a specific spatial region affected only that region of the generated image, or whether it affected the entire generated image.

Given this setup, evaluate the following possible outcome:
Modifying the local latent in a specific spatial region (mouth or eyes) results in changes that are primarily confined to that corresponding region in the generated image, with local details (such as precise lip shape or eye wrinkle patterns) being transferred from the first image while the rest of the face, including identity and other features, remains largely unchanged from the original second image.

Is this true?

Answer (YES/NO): YES